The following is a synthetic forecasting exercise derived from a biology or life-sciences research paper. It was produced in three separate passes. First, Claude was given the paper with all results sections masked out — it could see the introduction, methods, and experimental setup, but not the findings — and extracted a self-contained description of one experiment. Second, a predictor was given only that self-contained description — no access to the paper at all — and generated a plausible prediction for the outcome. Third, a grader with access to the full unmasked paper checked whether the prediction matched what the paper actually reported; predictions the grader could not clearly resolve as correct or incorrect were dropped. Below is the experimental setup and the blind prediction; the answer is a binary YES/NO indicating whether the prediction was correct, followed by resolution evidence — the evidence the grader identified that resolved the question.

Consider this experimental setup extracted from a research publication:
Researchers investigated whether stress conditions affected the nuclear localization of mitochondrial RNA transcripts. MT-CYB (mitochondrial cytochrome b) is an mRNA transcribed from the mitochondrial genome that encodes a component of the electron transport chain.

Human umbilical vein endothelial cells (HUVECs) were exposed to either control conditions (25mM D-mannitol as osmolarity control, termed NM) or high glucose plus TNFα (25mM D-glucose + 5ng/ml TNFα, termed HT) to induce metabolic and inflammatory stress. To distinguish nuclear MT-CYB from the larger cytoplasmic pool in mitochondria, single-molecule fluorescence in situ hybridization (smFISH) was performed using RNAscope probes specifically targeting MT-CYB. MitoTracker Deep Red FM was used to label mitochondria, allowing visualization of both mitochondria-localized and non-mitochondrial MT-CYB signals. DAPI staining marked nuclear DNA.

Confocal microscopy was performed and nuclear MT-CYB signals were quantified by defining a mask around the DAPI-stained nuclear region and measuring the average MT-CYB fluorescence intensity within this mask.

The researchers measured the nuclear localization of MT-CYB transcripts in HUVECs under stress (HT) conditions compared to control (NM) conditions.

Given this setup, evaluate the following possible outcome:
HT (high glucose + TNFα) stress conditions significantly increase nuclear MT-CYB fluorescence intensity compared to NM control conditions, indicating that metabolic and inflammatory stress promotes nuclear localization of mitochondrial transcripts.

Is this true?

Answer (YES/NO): YES